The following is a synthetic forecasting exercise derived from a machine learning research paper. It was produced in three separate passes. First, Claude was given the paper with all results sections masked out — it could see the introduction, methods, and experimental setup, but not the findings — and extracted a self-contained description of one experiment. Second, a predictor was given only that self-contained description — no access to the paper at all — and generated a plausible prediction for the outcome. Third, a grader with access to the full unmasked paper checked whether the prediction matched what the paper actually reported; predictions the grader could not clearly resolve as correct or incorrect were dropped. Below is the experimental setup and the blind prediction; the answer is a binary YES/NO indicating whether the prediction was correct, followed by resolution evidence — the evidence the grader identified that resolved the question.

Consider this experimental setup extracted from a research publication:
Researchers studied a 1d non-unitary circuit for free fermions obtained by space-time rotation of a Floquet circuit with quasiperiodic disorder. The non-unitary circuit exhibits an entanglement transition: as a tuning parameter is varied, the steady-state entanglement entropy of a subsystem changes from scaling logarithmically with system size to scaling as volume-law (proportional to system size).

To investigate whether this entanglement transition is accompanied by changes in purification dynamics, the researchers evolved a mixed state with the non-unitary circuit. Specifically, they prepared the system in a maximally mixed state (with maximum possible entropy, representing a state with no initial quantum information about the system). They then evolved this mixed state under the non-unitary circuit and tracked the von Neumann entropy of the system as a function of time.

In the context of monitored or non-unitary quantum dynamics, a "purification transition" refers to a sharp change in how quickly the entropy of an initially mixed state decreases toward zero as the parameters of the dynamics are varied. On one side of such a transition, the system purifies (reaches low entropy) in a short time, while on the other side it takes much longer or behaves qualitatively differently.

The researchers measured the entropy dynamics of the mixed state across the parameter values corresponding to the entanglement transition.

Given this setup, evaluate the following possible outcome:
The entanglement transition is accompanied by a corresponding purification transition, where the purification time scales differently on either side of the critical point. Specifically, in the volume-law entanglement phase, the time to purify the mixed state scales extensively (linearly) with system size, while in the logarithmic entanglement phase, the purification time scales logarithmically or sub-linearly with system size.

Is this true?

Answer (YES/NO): NO